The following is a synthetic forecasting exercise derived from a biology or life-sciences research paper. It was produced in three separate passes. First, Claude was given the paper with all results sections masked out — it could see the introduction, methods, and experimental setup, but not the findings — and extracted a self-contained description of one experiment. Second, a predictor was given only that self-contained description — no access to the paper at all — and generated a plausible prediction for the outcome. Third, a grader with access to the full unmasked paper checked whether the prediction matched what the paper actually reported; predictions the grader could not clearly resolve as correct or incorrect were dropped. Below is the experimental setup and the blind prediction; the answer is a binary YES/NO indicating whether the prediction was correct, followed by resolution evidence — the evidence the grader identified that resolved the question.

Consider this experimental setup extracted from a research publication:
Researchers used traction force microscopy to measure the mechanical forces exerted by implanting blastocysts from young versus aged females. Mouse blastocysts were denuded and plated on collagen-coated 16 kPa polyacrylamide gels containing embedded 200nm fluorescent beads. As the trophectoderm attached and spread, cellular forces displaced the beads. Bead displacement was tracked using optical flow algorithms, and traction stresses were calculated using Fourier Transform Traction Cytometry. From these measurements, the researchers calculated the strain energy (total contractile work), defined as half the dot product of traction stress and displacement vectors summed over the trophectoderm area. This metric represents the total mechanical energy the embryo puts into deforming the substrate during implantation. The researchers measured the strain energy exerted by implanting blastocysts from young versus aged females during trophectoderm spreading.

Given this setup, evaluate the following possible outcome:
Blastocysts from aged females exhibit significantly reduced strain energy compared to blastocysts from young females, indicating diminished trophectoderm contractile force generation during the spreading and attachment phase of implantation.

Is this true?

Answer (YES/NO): NO